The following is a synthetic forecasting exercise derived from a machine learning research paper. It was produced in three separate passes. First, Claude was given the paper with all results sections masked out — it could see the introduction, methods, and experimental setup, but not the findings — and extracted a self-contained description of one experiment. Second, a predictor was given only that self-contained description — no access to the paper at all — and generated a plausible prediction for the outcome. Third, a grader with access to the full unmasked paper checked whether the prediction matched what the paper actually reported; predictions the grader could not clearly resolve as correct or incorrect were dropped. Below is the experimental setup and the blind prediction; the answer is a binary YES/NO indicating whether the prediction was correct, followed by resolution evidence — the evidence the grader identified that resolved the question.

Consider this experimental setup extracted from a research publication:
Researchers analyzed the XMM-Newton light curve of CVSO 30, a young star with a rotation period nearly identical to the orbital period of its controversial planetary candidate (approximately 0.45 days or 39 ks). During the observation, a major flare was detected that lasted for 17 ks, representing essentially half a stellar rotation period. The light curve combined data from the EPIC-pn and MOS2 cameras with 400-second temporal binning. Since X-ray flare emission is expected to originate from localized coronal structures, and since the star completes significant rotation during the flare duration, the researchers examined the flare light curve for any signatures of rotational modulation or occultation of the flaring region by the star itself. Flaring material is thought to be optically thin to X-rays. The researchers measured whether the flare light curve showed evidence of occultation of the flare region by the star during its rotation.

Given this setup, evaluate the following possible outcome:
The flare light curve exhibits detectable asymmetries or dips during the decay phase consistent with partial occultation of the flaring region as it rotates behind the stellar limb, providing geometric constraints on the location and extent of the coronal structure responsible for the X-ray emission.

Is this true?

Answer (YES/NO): NO